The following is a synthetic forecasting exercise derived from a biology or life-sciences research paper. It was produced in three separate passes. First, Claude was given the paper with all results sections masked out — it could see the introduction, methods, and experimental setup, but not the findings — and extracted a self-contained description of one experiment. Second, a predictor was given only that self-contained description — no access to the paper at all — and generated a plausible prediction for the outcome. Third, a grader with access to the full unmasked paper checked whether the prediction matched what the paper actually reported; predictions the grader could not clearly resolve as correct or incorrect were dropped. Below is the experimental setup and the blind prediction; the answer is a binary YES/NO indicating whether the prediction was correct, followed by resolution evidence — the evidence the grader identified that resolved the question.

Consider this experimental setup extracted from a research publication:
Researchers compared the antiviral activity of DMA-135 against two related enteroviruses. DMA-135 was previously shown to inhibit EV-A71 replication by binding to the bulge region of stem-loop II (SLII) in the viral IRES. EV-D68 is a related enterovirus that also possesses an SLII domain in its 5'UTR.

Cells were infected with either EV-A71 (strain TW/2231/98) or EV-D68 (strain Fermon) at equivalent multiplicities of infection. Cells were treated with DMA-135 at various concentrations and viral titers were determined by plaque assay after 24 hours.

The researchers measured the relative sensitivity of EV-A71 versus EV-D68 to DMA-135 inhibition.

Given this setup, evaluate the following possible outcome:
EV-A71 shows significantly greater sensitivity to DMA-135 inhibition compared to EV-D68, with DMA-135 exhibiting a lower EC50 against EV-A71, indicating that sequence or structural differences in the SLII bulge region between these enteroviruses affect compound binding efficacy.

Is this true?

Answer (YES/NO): YES